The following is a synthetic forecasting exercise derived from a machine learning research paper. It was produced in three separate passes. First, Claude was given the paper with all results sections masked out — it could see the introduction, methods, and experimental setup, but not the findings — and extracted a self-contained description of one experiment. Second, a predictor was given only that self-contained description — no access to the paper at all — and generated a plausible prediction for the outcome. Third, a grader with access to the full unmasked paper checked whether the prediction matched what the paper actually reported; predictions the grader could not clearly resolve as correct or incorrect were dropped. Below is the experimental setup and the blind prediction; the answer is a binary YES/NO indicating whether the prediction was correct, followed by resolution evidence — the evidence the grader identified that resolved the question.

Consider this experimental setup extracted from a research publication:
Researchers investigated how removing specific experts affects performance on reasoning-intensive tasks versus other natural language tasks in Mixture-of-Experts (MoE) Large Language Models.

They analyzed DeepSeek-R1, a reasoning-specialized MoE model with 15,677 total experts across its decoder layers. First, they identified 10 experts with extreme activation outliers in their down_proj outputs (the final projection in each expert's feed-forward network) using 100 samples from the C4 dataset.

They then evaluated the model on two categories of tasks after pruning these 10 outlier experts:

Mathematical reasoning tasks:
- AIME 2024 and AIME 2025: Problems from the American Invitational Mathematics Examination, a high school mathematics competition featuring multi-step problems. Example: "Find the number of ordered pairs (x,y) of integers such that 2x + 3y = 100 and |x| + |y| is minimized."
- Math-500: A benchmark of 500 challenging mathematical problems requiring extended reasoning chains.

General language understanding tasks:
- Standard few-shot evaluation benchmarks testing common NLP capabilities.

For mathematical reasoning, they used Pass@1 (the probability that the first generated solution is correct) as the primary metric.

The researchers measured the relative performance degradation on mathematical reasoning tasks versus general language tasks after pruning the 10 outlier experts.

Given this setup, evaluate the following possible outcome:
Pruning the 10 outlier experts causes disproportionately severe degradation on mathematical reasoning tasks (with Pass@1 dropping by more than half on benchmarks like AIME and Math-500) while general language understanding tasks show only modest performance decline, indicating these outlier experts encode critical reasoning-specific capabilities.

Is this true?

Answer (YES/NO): NO